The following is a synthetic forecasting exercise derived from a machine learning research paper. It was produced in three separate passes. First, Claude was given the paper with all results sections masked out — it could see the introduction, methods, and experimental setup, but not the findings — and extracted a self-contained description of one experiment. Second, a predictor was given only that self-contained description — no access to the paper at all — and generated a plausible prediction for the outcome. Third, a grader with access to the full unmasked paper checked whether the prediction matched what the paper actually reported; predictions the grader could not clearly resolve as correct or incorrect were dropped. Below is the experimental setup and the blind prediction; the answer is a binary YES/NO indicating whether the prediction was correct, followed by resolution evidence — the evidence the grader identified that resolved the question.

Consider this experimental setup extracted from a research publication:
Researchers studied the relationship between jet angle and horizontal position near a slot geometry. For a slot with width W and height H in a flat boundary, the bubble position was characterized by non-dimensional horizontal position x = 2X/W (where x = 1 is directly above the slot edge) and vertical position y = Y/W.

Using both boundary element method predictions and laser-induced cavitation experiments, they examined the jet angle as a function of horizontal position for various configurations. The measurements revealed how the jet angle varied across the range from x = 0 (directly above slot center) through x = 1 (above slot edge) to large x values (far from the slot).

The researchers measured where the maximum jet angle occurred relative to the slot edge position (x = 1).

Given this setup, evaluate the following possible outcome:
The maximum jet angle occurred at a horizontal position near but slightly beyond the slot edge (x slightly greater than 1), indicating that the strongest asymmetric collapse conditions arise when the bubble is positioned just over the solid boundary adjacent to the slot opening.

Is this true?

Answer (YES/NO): NO